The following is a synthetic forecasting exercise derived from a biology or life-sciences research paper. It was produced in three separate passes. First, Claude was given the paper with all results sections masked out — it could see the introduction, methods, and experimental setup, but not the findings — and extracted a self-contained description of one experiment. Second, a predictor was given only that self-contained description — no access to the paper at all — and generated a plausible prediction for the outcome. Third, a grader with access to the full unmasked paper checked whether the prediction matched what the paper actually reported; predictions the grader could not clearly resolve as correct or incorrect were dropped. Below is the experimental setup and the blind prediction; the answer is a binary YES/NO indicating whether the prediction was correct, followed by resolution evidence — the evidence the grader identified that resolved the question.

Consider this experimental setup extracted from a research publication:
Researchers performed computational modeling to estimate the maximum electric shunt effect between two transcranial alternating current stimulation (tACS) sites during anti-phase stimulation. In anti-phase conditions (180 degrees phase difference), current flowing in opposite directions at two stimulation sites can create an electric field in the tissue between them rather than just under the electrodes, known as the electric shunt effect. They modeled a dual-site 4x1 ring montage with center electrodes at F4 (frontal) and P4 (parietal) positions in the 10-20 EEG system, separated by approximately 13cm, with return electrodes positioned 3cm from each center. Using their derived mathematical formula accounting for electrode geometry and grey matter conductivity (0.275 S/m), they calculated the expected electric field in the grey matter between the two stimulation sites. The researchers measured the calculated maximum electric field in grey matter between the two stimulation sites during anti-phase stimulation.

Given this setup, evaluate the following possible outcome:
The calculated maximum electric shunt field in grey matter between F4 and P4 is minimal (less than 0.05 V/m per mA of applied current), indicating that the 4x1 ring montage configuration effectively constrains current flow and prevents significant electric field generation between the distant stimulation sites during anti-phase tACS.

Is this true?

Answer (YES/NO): YES